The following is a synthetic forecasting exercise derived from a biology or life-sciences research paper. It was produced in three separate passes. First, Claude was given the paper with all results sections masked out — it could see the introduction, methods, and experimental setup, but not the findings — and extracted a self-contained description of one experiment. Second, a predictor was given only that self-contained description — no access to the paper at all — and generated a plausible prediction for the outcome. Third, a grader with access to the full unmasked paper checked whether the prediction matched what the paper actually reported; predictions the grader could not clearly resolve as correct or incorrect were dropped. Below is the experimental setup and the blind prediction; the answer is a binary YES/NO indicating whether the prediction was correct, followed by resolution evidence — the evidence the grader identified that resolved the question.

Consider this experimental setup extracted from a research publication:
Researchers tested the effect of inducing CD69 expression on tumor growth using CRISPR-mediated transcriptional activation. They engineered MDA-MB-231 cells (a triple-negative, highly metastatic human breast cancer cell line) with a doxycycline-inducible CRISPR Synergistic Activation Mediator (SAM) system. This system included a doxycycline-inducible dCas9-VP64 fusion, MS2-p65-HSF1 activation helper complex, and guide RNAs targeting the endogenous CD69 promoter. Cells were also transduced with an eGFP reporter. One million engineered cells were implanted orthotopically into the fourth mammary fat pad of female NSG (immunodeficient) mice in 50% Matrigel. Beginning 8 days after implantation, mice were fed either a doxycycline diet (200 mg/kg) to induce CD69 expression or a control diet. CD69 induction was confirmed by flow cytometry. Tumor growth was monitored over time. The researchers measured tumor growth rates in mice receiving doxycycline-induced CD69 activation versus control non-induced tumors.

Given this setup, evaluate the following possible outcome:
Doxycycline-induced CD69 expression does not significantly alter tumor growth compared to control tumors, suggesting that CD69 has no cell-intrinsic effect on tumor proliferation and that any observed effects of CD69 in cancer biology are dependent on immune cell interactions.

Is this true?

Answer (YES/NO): NO